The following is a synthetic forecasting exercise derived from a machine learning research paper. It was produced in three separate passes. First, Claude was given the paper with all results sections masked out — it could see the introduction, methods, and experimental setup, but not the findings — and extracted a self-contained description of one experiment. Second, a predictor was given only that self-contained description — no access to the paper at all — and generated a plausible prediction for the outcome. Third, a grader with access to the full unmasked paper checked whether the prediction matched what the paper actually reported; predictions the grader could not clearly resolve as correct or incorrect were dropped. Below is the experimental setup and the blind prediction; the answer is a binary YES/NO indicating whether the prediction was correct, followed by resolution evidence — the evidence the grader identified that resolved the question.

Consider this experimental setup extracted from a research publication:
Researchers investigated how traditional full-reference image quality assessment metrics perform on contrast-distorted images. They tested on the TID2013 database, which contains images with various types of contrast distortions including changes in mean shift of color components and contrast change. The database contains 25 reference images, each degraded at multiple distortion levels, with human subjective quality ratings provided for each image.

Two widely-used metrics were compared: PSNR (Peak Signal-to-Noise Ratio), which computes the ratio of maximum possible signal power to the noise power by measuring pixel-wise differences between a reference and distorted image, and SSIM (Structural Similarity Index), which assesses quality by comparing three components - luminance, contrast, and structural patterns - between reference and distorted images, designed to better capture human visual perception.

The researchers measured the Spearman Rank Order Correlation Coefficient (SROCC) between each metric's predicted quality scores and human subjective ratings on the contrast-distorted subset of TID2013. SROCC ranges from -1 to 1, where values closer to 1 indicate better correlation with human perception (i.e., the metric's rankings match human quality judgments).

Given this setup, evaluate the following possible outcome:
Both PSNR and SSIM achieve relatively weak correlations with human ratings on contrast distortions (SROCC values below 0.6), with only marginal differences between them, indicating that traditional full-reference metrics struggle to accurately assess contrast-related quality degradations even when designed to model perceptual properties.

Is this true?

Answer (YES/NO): NO